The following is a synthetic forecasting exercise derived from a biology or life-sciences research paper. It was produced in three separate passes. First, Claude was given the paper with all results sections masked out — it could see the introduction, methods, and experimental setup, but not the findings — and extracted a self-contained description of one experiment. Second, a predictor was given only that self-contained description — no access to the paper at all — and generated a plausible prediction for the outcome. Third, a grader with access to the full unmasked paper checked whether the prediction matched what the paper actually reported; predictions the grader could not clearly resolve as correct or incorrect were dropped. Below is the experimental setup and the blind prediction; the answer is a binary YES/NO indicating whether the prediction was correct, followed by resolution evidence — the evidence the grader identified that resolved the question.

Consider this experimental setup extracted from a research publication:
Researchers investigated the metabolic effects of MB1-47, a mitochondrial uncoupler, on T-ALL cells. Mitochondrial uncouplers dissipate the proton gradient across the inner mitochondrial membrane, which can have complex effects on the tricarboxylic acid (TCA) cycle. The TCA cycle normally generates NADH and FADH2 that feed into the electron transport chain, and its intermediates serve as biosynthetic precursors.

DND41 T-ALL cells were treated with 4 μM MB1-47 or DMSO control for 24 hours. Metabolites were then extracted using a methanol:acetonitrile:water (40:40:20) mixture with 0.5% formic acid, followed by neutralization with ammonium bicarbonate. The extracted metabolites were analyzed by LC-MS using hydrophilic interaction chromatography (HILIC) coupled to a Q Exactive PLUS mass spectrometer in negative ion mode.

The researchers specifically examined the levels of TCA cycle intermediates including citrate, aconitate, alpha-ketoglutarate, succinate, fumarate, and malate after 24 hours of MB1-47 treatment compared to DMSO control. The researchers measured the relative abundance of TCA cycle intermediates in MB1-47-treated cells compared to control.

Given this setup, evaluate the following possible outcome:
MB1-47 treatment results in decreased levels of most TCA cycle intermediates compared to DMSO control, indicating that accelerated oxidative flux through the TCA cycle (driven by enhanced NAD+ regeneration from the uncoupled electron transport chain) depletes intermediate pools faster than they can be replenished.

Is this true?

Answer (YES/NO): YES